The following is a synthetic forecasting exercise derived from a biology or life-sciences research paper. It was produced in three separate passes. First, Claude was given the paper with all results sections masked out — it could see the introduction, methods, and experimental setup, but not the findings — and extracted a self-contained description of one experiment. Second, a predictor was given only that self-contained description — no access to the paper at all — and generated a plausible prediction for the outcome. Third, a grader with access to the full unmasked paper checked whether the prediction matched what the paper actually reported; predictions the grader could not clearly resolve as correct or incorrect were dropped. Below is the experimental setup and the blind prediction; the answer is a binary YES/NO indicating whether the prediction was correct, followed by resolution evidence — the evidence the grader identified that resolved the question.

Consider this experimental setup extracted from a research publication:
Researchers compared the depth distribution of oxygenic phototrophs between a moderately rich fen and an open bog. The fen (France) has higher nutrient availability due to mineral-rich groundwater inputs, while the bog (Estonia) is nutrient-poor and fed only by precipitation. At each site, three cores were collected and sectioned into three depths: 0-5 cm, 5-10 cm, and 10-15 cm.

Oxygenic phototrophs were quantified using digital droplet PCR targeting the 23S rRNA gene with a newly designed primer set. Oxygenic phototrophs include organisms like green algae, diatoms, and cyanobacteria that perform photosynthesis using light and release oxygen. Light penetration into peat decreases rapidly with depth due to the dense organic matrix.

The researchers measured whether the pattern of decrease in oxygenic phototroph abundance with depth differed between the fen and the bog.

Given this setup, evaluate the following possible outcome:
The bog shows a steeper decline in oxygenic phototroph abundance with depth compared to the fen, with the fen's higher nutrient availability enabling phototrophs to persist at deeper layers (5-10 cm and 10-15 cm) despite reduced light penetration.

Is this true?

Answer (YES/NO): YES